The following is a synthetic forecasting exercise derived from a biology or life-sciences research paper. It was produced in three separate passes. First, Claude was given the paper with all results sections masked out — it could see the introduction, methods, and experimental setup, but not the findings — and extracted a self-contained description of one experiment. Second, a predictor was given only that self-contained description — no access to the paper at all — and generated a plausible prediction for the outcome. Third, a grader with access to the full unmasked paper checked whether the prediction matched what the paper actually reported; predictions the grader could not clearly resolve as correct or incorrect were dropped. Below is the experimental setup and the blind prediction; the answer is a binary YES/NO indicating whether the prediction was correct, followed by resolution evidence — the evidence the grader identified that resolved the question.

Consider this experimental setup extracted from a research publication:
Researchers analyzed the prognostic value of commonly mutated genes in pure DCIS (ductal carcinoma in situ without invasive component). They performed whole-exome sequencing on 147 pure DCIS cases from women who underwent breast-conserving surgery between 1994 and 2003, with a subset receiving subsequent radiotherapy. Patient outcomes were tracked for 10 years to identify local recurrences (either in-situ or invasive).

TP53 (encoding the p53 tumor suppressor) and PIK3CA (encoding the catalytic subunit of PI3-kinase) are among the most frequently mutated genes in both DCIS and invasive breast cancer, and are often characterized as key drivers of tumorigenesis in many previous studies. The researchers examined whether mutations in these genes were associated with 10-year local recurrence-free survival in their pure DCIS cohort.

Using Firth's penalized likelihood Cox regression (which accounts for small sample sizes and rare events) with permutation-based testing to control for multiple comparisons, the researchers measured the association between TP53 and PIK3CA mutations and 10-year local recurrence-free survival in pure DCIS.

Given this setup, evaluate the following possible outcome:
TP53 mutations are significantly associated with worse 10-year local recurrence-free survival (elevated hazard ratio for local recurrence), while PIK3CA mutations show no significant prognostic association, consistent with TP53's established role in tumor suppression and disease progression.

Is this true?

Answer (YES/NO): NO